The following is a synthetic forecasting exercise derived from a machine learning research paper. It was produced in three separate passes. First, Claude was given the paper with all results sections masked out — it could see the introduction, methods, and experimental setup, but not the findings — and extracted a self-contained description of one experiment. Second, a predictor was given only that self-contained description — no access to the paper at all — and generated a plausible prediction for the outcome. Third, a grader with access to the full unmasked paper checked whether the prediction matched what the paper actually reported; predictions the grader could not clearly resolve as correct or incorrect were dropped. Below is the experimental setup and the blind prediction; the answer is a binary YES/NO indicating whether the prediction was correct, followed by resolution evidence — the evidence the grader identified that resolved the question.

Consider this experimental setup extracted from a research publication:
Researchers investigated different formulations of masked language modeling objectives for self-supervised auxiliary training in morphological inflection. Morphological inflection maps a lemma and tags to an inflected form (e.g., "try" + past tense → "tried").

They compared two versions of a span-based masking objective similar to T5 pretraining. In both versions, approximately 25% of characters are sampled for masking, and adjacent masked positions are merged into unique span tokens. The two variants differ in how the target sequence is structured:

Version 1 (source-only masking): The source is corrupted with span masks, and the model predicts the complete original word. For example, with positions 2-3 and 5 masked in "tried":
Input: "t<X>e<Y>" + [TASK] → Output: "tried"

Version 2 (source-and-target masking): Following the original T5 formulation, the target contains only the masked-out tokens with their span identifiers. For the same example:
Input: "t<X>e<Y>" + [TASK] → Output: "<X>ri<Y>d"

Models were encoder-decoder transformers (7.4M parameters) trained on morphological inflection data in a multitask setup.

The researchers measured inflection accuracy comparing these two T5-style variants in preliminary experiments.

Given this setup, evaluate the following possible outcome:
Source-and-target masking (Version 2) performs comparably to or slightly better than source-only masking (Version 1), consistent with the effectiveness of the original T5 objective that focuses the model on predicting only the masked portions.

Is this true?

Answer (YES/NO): NO